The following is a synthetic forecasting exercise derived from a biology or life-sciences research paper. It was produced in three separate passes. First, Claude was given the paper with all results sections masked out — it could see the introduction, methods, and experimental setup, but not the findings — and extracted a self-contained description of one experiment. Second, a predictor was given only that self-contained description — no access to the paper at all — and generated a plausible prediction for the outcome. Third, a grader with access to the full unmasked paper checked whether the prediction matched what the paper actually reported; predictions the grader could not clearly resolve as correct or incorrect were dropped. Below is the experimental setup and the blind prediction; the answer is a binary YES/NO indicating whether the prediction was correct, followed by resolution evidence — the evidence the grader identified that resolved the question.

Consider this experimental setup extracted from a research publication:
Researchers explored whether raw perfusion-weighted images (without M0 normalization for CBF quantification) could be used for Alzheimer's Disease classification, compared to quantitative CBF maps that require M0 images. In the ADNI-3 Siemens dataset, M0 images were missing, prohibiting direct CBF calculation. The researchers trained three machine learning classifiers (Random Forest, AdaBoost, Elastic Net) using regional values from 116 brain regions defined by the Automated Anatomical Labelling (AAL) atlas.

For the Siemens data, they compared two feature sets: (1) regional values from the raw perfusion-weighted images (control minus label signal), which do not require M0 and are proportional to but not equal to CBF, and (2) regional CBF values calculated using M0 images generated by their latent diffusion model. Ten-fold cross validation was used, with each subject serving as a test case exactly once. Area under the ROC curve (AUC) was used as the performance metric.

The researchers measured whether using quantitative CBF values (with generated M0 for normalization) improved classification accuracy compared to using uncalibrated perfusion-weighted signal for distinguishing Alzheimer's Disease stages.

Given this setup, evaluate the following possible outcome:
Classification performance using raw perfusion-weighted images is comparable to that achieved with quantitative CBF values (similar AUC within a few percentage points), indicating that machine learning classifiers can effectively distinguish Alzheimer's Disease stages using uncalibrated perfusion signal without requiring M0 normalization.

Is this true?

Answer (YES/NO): NO